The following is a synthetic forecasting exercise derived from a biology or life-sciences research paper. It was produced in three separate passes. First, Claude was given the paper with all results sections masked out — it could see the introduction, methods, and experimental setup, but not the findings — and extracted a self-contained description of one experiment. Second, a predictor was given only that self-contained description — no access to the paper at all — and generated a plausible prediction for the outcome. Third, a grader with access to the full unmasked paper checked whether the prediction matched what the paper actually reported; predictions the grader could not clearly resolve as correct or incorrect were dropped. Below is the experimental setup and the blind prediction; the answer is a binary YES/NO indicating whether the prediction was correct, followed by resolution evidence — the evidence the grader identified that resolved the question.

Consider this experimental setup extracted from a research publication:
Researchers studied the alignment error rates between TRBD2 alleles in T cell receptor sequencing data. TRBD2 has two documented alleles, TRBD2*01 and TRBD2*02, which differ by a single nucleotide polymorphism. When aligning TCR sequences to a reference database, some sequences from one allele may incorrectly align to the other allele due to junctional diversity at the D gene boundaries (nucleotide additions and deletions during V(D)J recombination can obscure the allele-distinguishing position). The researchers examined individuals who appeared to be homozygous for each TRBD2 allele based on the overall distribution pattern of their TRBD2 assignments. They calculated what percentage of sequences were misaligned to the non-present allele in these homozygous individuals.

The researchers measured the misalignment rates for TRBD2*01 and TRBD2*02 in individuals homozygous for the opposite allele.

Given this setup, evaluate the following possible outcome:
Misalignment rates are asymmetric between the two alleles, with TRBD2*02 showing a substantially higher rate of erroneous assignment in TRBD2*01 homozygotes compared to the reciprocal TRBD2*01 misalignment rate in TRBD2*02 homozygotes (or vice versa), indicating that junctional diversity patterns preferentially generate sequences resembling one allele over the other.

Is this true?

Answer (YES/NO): YES